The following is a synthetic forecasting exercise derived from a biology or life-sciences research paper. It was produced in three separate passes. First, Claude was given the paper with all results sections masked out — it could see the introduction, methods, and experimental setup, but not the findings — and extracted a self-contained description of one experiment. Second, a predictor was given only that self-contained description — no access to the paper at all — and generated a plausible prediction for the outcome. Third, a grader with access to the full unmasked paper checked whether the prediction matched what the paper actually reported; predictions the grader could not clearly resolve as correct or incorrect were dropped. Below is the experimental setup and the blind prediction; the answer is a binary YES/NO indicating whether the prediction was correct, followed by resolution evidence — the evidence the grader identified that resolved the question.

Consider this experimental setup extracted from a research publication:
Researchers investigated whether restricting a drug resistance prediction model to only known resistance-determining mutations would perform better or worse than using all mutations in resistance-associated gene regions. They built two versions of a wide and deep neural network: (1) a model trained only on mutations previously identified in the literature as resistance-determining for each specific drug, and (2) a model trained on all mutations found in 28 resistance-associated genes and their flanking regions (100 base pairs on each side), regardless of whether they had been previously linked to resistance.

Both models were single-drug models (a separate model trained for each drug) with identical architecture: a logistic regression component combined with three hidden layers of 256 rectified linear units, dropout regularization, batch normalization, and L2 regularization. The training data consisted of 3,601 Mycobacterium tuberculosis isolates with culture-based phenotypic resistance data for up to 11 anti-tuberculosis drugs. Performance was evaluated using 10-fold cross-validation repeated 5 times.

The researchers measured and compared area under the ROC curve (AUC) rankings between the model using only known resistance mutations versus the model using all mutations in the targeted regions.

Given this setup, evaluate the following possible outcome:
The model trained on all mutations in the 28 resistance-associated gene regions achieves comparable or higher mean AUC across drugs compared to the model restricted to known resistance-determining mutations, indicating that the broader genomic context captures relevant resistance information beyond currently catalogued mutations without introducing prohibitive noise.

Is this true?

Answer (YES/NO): YES